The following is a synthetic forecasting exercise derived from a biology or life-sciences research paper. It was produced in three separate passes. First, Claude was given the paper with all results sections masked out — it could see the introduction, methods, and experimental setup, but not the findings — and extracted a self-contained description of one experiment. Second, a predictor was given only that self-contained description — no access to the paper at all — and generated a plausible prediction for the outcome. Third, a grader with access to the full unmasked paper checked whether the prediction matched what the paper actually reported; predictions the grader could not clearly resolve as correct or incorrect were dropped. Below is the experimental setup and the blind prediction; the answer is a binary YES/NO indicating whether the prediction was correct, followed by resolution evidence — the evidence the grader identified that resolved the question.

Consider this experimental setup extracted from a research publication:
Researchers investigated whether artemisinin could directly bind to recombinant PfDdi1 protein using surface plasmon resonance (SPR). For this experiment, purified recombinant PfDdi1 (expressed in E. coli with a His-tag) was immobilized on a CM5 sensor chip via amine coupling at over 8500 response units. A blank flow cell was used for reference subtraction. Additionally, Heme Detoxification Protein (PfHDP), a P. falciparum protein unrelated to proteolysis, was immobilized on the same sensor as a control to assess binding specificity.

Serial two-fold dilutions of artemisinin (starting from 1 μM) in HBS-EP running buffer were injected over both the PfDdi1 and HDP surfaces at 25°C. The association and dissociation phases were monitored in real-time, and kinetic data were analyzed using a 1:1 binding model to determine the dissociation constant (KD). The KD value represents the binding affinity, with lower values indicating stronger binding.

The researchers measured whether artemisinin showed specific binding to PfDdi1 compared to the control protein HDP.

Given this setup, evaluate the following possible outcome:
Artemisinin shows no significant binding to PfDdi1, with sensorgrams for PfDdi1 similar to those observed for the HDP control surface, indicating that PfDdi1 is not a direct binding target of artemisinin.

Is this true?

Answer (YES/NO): NO